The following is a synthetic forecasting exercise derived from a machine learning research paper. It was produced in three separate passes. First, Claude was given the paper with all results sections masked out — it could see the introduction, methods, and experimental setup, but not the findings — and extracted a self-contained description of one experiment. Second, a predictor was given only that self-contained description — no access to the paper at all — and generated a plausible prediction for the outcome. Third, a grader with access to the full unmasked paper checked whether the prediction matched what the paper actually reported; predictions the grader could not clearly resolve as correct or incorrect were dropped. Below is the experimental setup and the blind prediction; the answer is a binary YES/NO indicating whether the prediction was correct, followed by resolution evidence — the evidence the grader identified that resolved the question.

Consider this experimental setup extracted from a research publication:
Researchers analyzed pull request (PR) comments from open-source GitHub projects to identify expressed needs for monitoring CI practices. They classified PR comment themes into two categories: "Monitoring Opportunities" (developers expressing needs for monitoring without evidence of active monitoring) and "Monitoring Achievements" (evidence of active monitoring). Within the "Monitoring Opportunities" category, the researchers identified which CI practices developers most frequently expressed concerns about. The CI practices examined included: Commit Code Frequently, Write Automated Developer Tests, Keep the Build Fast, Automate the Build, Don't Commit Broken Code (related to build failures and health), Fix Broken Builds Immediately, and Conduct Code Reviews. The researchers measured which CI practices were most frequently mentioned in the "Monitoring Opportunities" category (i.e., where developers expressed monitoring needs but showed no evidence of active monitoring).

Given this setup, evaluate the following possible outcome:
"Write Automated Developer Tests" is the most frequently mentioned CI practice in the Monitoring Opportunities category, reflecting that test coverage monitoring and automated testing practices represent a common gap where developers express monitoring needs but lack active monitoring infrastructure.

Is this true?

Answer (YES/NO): NO